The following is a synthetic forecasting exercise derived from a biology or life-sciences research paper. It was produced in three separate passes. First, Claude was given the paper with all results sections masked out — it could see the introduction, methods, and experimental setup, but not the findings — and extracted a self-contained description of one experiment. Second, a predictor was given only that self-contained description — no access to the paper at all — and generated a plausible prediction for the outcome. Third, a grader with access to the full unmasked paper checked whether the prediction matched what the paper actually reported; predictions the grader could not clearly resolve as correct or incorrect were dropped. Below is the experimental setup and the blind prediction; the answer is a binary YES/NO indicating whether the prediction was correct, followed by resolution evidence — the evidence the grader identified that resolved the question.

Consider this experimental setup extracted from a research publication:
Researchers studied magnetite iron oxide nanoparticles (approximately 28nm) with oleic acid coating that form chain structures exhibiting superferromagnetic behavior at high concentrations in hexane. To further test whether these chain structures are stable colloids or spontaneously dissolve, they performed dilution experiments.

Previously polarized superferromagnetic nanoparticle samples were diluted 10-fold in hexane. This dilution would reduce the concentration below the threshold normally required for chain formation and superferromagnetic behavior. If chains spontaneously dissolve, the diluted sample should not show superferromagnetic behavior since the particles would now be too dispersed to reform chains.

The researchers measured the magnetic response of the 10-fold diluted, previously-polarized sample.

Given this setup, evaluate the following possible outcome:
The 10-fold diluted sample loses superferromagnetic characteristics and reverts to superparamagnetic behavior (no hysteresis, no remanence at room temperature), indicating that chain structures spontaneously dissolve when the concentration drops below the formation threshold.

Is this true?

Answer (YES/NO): NO